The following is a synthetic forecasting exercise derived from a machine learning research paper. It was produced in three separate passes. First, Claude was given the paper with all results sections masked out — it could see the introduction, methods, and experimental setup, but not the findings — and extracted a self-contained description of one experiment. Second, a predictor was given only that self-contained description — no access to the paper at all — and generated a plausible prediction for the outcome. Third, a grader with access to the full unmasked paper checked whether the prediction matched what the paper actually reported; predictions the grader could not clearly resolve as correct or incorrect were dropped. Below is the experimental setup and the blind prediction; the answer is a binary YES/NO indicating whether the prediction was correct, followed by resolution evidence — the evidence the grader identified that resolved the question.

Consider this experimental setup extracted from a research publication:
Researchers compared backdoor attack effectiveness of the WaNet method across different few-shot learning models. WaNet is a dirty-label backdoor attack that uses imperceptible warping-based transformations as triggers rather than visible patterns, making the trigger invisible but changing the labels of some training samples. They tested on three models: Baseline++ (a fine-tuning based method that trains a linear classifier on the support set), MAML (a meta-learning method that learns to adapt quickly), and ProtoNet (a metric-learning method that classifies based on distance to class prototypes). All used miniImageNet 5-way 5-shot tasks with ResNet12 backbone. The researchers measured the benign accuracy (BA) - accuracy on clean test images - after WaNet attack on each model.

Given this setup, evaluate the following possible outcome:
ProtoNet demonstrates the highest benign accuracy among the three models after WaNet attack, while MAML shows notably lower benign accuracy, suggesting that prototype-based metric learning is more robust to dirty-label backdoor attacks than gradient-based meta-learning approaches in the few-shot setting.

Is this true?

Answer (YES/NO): NO